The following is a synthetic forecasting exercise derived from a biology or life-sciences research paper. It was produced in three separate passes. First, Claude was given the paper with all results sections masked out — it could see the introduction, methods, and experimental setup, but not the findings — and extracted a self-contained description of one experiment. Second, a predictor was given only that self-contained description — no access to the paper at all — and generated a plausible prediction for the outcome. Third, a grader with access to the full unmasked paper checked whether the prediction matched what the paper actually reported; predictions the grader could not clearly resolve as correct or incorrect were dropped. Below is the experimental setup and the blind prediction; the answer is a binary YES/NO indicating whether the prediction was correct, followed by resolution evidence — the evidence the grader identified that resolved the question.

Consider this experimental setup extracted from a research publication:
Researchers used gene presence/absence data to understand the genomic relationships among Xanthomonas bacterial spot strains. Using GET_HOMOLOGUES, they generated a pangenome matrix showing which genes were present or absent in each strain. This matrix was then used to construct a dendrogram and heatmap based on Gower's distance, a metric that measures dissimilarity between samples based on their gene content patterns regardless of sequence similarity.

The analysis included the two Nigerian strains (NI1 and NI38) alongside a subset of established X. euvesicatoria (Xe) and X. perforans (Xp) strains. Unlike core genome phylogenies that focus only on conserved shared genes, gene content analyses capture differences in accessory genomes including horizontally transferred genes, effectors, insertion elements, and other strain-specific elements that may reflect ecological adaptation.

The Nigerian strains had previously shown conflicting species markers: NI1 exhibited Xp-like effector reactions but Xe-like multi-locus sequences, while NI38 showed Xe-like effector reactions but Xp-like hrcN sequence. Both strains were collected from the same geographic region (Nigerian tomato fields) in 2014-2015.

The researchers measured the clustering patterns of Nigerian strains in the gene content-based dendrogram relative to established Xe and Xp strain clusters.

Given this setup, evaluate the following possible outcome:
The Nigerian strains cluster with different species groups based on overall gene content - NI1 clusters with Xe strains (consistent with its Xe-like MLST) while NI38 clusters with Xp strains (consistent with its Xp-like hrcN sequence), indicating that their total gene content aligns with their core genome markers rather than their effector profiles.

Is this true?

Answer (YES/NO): NO